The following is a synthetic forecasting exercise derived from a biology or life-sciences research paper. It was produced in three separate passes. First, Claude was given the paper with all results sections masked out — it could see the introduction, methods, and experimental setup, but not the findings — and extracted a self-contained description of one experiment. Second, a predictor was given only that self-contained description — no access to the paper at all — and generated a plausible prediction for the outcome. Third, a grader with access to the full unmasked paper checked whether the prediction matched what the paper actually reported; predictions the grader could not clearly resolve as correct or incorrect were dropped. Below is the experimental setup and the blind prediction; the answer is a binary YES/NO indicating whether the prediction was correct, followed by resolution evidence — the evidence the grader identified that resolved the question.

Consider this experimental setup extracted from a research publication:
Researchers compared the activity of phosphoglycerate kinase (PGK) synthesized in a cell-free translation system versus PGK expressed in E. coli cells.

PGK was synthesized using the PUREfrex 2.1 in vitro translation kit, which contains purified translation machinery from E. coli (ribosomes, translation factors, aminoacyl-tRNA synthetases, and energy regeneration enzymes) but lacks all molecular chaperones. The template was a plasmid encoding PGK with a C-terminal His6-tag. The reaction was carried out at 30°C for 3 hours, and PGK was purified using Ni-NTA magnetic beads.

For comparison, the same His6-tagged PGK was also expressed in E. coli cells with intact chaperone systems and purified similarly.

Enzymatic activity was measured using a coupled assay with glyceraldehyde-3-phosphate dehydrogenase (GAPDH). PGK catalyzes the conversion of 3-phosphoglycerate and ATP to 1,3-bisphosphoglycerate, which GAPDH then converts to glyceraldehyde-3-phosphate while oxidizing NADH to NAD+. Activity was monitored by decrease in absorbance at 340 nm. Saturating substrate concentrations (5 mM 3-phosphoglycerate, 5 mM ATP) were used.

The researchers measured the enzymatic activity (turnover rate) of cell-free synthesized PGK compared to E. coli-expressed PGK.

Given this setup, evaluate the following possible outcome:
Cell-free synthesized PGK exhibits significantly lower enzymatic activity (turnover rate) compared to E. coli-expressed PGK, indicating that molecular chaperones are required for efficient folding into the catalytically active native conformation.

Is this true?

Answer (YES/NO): NO